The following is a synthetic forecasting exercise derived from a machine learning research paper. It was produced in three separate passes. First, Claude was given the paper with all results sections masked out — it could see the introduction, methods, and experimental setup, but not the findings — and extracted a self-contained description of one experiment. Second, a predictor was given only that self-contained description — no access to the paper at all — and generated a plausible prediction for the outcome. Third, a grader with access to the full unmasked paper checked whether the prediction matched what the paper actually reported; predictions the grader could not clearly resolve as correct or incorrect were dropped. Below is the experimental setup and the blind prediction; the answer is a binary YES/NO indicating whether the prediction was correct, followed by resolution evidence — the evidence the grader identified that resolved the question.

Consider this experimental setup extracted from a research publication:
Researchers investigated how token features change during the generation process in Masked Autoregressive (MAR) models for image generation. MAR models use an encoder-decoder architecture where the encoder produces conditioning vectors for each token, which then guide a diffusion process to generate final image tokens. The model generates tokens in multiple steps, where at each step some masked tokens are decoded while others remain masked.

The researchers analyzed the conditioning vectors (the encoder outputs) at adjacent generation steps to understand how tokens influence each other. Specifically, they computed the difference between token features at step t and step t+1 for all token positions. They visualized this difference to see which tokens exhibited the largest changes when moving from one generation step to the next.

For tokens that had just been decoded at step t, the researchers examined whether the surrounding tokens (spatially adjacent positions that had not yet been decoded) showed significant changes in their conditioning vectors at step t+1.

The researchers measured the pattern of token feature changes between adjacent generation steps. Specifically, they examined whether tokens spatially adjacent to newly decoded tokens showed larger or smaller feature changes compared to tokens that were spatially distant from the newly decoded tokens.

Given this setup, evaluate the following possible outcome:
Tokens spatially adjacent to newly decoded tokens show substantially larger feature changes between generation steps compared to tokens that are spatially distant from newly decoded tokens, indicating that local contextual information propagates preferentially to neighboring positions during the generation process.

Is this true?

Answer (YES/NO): YES